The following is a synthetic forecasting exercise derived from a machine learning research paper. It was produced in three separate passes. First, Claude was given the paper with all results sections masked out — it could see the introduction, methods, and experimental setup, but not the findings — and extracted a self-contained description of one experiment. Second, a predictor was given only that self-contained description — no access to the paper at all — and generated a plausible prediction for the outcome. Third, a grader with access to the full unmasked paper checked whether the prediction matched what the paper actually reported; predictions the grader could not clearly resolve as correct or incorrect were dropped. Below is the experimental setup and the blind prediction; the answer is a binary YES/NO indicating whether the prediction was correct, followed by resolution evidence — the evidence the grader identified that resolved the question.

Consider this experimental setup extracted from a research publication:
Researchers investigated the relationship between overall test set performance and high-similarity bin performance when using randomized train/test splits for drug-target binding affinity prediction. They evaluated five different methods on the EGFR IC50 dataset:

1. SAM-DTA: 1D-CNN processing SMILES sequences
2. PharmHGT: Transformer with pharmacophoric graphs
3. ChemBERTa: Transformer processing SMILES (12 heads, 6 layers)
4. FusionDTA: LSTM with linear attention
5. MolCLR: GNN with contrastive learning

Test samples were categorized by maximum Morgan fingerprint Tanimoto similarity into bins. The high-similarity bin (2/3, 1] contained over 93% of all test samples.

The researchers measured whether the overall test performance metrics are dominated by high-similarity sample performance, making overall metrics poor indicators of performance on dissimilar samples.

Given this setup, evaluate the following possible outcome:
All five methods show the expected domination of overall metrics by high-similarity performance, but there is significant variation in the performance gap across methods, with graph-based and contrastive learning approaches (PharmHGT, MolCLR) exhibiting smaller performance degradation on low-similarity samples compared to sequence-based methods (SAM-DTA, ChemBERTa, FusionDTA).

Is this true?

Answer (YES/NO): NO